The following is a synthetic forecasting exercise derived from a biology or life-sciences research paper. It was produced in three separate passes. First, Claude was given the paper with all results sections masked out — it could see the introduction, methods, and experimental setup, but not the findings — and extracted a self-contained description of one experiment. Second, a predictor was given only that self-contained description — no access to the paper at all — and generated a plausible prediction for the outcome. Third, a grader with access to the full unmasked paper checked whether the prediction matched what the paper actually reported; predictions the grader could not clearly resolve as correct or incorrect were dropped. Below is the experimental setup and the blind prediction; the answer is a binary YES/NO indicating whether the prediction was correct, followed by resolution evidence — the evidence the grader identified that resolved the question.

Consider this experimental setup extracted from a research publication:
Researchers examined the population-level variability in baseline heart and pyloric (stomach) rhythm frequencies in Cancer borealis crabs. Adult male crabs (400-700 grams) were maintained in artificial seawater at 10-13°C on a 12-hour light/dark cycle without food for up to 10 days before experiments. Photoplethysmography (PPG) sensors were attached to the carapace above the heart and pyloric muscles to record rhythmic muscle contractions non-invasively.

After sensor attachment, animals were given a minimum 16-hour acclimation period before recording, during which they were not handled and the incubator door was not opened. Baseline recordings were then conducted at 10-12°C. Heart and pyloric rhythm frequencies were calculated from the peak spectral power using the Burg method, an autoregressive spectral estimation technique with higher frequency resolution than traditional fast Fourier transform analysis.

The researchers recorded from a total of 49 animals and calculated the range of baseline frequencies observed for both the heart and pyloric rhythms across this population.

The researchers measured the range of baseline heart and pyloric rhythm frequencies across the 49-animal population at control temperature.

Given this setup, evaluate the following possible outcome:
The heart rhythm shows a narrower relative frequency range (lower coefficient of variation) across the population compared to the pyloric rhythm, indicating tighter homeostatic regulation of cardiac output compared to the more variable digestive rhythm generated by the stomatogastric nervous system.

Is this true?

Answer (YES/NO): NO